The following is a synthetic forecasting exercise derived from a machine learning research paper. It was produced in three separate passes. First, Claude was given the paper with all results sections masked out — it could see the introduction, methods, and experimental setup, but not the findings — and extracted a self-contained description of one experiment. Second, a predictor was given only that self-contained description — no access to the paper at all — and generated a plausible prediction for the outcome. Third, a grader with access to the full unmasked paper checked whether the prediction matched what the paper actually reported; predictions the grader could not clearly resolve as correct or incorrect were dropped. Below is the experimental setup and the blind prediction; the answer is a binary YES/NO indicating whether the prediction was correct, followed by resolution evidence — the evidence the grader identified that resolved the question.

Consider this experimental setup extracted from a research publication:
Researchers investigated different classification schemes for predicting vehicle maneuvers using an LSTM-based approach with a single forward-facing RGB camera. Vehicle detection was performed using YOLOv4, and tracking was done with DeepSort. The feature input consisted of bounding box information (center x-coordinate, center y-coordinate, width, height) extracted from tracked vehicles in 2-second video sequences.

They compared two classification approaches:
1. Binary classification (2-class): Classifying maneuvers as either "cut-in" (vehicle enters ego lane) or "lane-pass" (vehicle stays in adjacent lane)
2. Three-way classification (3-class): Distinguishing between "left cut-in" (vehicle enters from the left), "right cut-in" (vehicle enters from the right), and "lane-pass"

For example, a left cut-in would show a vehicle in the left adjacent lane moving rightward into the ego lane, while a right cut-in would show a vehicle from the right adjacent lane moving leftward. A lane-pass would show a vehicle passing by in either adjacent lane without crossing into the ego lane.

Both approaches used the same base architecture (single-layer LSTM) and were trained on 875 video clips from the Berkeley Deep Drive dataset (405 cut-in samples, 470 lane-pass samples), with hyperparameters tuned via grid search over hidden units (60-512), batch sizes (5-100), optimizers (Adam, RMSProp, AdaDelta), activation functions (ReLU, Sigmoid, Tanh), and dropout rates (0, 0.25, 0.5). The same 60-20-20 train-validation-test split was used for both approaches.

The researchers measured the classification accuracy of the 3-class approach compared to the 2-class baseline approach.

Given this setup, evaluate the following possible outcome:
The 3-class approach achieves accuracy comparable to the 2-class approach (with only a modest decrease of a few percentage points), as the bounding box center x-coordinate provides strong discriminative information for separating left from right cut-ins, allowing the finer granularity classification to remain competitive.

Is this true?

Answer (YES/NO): NO